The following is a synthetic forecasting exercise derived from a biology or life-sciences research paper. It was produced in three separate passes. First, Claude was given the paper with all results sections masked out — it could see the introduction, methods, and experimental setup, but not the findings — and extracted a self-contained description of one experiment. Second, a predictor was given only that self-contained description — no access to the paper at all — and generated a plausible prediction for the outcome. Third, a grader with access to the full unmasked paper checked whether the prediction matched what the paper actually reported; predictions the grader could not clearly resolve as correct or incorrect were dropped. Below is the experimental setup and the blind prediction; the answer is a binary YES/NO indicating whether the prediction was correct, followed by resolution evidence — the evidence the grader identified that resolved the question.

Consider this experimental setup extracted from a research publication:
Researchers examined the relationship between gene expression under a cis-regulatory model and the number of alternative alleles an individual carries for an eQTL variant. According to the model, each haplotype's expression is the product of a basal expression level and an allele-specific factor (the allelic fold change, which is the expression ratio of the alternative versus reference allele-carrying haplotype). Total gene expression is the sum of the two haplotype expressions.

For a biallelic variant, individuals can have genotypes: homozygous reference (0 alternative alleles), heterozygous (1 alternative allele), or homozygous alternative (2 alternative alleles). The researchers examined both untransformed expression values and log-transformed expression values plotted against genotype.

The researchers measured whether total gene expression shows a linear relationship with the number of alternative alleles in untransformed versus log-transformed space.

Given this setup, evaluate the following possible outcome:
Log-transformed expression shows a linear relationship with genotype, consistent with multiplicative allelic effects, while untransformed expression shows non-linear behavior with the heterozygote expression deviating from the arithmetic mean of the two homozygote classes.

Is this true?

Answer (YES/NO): NO